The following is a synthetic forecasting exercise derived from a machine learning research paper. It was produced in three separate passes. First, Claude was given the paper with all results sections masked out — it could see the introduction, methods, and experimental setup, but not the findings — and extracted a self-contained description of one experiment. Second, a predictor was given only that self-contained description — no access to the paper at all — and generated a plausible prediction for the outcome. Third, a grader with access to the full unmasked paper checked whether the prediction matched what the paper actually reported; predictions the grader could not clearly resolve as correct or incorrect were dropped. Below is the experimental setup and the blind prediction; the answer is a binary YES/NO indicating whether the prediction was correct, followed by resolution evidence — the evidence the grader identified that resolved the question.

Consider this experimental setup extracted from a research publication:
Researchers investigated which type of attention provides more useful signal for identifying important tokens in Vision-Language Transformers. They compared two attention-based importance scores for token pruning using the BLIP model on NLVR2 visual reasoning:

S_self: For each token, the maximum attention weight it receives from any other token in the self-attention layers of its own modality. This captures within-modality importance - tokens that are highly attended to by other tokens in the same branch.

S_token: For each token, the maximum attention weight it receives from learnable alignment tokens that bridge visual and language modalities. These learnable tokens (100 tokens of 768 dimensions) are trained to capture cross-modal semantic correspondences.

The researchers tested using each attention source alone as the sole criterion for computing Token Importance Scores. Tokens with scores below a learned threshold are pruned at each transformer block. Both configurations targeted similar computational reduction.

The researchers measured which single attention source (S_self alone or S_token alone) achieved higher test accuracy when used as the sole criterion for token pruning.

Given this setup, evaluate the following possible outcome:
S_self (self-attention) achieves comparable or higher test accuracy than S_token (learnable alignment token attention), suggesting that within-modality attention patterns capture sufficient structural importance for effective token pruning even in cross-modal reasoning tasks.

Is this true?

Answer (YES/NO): YES